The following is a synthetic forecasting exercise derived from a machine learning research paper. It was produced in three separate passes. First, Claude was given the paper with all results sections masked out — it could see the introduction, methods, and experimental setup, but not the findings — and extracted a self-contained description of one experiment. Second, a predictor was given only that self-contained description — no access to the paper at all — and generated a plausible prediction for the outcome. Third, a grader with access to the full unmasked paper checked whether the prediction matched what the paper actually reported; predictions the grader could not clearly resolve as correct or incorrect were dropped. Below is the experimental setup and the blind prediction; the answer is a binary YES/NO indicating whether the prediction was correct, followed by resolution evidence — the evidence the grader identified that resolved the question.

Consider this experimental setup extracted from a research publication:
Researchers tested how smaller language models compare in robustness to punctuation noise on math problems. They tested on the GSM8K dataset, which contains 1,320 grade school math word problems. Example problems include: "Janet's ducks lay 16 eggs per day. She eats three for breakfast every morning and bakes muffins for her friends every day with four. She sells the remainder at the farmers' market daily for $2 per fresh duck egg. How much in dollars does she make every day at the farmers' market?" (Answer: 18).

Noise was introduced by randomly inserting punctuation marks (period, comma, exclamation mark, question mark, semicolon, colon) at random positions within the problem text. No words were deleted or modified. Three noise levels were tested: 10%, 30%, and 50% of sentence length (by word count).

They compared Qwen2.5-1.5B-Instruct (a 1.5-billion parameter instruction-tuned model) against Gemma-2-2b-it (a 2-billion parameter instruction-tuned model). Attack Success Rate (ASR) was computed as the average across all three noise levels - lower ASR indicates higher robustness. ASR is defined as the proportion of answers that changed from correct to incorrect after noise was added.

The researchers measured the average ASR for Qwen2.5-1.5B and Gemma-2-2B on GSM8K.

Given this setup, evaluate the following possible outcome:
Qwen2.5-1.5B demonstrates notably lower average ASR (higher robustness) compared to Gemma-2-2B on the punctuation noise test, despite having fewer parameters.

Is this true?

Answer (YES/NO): YES